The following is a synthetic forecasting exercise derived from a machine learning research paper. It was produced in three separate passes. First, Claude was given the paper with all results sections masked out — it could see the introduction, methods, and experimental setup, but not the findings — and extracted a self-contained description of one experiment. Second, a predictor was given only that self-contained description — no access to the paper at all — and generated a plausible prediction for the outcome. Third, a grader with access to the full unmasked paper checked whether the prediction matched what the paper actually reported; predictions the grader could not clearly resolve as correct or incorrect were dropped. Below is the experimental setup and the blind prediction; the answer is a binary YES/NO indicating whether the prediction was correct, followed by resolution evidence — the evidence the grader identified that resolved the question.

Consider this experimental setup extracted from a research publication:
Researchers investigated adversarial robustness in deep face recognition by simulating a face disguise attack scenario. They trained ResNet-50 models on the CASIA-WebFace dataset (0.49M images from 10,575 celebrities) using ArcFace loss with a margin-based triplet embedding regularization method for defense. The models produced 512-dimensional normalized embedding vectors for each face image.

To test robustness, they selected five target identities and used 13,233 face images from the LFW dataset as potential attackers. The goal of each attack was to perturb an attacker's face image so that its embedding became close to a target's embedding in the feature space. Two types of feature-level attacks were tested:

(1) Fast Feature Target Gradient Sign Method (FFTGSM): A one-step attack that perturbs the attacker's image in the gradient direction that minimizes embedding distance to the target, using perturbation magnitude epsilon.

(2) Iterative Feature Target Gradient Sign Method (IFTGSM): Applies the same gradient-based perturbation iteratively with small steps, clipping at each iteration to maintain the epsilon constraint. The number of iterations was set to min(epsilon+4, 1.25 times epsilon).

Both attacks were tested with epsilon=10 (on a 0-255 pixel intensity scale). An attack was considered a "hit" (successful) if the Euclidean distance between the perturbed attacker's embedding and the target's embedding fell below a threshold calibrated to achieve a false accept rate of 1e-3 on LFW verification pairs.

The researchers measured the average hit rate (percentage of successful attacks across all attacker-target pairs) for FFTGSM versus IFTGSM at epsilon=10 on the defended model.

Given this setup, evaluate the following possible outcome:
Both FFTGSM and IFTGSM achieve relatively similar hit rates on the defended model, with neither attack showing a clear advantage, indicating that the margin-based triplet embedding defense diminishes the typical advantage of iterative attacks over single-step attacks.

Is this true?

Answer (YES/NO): NO